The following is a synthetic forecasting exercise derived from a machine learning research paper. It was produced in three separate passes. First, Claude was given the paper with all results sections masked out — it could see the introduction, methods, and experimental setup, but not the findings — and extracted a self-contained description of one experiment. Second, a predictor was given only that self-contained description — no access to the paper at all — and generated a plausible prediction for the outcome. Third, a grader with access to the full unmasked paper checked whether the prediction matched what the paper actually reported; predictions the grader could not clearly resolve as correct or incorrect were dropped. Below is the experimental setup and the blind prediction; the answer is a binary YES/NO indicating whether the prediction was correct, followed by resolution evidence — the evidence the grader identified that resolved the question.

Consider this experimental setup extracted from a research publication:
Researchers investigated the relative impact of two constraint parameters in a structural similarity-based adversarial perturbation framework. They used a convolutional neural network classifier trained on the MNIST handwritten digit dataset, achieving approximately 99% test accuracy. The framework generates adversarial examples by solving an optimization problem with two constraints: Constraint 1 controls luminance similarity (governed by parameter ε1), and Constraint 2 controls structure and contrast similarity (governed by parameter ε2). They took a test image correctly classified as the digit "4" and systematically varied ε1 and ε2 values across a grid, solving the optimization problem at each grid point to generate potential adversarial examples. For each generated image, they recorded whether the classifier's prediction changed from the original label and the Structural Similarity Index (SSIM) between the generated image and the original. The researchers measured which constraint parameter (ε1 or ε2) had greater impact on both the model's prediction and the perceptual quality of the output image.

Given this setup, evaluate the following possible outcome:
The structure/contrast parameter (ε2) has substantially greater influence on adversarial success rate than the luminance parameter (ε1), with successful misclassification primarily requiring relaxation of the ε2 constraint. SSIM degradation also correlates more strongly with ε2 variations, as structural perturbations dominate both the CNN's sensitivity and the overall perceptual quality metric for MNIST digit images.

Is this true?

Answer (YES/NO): YES